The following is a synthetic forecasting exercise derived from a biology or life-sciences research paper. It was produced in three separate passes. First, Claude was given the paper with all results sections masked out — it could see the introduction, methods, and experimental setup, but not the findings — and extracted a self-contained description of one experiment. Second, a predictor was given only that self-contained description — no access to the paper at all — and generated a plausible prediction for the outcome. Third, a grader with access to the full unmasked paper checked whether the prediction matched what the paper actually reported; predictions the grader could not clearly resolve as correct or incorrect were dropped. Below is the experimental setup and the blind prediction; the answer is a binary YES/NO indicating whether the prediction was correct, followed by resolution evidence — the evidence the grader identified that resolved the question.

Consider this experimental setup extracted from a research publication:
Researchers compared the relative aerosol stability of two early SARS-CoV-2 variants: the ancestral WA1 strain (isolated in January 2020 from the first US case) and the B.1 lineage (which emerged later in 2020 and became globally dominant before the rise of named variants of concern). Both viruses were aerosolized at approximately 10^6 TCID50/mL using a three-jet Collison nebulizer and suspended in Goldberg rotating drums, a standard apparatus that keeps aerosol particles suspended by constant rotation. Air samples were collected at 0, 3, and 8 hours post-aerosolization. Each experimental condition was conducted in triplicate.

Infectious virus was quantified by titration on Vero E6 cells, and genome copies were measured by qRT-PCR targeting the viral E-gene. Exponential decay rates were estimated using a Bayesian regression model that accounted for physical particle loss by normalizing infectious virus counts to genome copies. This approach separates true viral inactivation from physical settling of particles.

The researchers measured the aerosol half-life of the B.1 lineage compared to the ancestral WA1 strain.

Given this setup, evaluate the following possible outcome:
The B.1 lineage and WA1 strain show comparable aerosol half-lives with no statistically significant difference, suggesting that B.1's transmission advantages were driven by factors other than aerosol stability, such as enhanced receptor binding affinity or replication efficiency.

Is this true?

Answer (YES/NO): NO